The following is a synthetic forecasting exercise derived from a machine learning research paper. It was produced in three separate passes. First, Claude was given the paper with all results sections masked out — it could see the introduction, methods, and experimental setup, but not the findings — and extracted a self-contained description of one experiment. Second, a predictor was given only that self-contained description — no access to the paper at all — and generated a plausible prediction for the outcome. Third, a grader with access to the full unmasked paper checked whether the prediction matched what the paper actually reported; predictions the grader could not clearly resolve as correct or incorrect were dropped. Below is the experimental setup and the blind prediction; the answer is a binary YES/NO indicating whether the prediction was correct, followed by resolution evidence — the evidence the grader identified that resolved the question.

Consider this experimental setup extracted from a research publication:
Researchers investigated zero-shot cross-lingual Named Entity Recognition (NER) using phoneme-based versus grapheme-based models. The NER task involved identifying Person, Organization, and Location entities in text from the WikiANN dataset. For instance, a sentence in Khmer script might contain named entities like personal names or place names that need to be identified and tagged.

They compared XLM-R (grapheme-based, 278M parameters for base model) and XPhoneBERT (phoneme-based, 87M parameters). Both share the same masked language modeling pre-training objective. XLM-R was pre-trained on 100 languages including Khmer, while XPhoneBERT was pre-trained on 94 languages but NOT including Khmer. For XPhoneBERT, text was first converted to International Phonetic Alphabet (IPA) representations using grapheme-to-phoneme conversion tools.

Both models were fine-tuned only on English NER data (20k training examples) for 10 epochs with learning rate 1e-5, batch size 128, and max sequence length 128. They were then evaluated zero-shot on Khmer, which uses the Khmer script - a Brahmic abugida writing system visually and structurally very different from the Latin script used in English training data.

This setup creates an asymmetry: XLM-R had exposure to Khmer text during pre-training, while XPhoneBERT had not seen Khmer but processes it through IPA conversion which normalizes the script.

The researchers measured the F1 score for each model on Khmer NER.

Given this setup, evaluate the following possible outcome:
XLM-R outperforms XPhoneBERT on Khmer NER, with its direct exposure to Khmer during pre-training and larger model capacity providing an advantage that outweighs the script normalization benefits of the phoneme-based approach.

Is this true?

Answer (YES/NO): YES